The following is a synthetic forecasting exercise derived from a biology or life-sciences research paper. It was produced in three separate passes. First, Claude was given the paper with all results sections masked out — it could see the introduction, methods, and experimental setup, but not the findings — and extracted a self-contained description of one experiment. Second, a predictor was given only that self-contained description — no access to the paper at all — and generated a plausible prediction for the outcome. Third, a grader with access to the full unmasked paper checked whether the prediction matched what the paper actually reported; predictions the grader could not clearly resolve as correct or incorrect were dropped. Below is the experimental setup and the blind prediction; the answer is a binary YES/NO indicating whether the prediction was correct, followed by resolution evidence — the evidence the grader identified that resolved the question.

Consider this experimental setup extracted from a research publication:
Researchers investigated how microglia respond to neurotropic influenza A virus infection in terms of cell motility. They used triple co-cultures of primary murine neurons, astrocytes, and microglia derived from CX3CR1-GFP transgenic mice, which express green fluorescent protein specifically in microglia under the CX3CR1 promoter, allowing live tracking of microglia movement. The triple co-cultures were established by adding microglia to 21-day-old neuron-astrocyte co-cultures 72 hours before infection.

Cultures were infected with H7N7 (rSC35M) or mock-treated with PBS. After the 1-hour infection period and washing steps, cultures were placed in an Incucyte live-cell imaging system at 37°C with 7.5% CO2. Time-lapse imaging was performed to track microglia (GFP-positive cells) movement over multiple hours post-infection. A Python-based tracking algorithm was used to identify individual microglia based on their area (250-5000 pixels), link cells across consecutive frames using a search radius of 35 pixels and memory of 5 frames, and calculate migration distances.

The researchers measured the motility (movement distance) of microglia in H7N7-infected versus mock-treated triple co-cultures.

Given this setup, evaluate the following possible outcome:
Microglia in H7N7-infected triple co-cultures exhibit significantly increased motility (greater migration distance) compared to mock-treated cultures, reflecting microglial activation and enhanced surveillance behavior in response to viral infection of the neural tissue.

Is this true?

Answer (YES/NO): NO